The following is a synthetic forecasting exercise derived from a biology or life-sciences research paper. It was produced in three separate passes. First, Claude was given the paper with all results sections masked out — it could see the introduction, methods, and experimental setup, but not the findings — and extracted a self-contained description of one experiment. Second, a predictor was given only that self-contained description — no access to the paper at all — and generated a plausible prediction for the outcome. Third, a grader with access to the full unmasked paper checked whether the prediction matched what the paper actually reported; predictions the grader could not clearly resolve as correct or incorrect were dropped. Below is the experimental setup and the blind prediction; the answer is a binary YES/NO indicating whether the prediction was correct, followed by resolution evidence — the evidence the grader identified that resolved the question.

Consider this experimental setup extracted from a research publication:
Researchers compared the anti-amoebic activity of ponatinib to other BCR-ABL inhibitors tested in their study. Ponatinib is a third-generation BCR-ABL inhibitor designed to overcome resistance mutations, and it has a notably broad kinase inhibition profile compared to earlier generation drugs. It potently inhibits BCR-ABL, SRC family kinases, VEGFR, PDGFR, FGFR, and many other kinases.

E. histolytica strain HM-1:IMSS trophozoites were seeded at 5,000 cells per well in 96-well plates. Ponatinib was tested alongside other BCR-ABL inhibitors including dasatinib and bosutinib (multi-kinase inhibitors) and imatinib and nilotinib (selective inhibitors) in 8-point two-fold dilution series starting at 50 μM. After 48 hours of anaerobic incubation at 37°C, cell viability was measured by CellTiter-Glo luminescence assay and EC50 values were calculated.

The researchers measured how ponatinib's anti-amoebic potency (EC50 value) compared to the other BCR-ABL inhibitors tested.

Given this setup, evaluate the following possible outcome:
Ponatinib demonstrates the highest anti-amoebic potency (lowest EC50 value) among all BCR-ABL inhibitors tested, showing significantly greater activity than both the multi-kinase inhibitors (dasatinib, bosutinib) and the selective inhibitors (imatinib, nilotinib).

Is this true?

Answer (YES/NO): YES